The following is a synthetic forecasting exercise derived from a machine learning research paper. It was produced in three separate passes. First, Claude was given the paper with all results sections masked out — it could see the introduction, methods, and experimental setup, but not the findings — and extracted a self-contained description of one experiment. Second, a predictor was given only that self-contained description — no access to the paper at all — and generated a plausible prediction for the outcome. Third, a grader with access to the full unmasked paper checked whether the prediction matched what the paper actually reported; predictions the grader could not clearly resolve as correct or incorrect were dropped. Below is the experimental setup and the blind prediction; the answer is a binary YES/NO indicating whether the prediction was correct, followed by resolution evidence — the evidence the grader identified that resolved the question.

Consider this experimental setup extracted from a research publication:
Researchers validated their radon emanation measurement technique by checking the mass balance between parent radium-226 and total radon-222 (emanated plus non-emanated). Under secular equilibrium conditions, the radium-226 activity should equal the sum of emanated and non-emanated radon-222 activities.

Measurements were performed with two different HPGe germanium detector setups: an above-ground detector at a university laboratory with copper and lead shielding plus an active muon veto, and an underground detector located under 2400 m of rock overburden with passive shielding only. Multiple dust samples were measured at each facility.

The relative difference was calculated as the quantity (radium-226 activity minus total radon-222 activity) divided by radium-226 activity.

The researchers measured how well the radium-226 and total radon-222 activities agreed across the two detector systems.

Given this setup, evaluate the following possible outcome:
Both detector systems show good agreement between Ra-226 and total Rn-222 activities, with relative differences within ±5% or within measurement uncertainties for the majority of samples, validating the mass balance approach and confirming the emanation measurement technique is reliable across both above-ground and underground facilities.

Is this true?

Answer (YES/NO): NO